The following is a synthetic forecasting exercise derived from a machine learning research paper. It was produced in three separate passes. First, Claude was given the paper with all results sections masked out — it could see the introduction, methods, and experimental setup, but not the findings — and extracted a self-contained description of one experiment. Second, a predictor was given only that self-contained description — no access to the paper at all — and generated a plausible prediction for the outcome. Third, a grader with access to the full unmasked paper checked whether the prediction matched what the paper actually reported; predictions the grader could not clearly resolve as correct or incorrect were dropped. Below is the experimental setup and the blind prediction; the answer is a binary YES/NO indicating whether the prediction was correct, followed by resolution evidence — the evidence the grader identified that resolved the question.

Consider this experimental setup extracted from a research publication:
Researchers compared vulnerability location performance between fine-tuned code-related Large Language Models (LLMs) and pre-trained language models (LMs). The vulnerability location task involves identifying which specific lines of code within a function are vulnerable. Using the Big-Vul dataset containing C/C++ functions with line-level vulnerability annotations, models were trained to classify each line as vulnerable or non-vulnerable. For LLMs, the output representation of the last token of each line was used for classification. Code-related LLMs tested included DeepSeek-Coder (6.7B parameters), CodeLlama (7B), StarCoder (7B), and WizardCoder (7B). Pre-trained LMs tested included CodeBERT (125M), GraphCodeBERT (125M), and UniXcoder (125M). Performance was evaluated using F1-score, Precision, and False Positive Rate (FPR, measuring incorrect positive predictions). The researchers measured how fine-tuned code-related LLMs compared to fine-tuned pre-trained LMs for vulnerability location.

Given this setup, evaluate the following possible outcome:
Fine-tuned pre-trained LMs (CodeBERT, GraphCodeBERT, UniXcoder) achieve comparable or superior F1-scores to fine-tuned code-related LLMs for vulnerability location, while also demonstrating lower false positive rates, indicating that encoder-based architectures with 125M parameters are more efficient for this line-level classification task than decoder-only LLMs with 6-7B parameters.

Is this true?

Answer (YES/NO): NO